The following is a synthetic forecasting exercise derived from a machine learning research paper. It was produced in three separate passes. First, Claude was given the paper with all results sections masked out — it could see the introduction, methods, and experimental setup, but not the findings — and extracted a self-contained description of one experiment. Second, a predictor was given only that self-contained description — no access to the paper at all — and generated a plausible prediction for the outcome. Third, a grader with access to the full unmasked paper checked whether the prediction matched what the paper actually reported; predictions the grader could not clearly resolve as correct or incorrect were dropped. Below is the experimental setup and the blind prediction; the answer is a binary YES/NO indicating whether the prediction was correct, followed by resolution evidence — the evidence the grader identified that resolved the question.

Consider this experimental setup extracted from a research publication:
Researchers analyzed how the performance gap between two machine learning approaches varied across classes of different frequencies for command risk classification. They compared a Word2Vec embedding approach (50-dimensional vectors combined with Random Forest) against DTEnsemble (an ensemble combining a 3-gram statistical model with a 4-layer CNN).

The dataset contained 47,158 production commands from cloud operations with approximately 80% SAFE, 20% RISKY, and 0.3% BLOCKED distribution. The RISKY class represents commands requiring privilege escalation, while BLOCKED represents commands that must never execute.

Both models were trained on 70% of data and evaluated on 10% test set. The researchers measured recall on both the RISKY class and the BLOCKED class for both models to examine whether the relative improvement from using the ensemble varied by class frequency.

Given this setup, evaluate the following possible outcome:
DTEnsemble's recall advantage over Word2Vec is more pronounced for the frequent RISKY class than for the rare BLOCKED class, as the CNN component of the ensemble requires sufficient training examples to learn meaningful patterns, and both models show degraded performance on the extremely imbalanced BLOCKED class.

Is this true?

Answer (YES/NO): NO